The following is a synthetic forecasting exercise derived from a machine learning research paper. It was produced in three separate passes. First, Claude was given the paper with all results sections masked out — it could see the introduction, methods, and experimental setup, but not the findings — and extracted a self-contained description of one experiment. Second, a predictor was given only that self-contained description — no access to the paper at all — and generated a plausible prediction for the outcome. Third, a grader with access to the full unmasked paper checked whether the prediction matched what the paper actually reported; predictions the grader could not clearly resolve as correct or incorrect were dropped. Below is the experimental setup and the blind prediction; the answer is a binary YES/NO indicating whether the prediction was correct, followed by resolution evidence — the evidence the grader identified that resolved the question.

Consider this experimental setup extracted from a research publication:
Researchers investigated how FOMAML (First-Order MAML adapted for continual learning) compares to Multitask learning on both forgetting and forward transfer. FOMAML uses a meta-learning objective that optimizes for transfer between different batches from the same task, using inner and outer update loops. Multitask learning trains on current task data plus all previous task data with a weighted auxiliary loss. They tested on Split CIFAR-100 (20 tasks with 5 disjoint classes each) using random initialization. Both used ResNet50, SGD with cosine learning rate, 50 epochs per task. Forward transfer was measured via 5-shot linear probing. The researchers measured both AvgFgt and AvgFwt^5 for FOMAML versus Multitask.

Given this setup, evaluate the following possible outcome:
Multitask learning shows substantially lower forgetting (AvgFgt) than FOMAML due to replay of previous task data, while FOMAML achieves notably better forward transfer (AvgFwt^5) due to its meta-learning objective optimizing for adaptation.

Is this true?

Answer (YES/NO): NO